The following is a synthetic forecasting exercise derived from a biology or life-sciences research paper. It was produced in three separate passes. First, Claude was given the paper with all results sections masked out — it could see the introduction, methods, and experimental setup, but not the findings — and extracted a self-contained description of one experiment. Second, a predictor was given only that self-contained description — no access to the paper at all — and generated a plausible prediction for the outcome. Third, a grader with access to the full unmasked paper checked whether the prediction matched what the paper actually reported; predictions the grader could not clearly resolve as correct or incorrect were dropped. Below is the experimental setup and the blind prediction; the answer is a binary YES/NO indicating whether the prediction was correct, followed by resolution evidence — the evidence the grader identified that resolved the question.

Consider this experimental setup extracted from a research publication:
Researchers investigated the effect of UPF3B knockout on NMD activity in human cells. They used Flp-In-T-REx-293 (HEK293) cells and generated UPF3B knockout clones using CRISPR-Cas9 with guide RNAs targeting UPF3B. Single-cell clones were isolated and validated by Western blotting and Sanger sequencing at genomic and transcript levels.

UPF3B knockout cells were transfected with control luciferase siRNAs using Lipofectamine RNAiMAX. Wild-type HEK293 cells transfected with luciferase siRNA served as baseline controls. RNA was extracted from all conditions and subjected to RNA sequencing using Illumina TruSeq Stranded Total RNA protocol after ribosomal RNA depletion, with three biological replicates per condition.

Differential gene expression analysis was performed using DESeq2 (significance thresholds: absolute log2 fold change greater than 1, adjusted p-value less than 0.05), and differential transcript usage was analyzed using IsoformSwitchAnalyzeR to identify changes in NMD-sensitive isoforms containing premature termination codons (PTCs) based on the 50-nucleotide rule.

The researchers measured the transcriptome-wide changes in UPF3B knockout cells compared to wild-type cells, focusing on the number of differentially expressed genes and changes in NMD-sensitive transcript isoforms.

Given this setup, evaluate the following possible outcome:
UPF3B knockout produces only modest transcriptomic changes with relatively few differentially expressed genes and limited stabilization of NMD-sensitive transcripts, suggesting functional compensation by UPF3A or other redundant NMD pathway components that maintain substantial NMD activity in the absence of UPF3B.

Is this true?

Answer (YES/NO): YES